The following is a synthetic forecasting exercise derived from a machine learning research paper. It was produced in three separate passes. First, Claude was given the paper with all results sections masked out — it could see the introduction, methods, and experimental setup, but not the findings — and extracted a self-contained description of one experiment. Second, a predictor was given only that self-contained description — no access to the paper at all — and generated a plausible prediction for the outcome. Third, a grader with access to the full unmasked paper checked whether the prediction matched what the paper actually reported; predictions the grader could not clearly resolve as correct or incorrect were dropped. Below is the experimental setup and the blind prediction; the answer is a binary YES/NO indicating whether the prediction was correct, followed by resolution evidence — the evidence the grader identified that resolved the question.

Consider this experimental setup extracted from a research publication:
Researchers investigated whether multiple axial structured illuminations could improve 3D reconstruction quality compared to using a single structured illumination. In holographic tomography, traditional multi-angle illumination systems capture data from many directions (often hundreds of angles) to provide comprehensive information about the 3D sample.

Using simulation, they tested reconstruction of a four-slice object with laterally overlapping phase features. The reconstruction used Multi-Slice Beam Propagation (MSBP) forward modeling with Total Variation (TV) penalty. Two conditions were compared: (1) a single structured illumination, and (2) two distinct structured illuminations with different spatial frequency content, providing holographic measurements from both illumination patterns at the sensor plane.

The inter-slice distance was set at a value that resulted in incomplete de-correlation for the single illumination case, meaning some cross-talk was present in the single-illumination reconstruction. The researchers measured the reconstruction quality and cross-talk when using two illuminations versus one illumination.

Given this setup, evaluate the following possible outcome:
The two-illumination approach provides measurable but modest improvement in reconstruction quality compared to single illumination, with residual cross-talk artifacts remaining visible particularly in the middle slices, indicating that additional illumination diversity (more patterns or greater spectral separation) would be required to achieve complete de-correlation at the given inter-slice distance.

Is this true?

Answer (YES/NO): NO